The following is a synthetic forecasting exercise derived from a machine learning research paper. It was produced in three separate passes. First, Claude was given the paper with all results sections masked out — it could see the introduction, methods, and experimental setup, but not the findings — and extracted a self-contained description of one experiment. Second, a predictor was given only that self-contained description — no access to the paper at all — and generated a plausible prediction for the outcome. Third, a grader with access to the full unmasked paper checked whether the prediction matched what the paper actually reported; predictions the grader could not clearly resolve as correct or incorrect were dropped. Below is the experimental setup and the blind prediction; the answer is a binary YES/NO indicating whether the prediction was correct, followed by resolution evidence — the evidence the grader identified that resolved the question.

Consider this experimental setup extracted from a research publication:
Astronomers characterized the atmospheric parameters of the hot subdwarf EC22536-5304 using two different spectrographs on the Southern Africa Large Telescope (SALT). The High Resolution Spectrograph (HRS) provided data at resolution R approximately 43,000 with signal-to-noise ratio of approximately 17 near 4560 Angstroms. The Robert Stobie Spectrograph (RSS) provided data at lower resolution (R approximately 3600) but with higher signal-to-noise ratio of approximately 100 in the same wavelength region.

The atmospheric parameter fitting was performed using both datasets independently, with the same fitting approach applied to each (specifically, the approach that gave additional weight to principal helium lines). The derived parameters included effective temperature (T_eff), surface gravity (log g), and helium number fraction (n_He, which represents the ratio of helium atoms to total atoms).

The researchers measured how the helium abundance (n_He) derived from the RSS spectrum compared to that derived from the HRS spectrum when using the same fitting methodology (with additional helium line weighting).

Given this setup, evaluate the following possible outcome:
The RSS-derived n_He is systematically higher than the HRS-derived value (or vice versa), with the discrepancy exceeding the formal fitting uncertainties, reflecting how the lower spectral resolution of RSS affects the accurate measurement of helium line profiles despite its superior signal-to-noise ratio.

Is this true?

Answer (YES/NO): YES